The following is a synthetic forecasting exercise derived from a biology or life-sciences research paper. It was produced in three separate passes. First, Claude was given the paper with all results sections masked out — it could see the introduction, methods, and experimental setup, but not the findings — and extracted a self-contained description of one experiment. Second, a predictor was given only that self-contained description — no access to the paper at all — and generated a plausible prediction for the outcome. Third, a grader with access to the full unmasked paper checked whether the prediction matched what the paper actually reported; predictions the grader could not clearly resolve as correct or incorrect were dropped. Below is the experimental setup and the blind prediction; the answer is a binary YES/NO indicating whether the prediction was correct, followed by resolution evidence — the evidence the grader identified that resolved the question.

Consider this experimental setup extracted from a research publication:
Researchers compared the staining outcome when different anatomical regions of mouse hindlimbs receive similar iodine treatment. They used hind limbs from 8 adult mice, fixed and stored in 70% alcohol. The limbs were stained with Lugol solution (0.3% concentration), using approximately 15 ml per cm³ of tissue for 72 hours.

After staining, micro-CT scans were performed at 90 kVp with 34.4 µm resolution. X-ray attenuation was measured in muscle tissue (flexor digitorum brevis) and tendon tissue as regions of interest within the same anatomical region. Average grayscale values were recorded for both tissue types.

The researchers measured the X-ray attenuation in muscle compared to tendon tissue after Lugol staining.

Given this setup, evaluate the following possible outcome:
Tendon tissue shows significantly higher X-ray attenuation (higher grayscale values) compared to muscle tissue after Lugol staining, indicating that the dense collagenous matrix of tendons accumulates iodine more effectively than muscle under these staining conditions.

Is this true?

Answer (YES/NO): NO